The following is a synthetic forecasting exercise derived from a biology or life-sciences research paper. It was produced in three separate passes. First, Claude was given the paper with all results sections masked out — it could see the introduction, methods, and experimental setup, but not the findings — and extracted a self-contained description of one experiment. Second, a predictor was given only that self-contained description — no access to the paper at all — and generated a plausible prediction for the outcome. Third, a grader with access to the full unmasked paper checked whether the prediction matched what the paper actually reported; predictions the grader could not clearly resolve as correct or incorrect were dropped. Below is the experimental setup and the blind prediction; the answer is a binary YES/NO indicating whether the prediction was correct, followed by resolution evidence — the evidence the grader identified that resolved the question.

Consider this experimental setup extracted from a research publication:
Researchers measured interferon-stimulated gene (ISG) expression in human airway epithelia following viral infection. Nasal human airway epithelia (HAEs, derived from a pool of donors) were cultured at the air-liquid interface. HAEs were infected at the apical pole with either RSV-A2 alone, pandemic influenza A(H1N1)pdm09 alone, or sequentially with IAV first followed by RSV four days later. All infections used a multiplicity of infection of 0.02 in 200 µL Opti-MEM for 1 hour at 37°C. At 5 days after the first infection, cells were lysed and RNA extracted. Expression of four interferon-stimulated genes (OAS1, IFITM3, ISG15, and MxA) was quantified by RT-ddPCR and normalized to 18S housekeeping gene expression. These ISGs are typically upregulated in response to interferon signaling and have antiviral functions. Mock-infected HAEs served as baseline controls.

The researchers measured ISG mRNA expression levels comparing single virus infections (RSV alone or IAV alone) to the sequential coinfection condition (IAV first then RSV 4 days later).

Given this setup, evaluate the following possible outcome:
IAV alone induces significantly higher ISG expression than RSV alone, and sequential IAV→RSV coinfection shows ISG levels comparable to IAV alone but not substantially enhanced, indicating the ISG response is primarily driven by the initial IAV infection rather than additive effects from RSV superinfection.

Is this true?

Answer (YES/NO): NO